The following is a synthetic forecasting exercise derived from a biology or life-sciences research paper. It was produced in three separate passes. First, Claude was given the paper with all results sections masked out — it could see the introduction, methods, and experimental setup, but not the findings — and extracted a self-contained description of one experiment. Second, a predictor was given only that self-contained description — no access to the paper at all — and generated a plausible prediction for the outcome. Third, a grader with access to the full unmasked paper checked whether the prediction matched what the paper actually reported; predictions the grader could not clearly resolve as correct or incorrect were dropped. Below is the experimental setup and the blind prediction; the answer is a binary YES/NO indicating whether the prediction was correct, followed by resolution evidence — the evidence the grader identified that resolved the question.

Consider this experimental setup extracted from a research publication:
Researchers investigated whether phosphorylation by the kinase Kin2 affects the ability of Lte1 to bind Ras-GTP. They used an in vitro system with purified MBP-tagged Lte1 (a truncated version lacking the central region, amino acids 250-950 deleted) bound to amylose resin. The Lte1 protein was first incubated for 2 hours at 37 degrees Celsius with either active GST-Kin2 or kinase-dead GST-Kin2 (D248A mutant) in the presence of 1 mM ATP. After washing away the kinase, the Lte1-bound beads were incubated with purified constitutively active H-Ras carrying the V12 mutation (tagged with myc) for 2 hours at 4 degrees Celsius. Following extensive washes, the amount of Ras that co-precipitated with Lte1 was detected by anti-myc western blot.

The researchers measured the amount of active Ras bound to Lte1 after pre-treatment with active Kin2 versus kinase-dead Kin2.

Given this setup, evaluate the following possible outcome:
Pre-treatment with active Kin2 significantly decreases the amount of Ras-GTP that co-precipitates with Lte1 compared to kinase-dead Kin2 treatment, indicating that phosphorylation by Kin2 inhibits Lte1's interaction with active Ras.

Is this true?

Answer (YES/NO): NO